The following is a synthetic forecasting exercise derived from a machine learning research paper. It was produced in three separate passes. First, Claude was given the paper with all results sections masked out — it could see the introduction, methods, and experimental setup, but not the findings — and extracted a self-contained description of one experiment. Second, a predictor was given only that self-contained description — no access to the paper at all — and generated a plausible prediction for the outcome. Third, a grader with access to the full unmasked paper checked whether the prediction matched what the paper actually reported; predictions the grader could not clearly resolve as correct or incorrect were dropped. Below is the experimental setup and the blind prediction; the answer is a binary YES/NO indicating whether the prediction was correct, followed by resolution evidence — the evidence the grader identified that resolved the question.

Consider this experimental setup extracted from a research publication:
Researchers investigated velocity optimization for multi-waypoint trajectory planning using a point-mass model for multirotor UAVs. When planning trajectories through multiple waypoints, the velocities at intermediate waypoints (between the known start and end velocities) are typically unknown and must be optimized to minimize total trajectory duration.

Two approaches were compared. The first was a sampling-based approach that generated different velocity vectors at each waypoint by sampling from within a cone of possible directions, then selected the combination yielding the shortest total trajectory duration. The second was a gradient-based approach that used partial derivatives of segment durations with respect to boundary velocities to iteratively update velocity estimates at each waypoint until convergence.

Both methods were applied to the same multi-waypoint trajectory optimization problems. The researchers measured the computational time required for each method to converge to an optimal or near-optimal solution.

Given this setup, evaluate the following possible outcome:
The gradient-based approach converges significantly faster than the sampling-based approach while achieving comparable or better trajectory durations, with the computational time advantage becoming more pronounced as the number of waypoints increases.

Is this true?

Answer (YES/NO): NO